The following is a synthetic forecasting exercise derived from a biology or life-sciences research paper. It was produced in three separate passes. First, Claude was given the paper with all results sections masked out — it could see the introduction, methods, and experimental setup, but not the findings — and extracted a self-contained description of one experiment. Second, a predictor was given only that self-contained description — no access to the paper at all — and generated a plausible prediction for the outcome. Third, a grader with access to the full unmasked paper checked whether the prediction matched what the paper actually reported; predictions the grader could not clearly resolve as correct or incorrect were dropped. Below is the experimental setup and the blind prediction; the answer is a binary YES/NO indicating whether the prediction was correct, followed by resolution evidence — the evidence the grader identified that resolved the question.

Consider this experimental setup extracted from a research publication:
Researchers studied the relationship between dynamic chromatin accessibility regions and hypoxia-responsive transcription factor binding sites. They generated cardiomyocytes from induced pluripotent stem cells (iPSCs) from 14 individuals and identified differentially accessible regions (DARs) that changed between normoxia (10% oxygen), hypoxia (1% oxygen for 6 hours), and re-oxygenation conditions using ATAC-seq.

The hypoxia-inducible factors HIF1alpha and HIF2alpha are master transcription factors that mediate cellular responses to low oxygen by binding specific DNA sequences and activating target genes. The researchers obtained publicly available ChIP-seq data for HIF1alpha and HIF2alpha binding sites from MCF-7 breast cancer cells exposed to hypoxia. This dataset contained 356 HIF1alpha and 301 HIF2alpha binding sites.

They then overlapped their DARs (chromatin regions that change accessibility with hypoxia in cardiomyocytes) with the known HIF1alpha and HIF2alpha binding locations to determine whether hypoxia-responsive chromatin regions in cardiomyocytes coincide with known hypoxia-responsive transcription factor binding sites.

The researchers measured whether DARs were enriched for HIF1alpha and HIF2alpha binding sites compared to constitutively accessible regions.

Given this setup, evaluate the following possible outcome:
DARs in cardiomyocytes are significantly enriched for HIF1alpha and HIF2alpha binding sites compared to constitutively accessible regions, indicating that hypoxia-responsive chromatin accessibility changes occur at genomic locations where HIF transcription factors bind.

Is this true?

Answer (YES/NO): YES